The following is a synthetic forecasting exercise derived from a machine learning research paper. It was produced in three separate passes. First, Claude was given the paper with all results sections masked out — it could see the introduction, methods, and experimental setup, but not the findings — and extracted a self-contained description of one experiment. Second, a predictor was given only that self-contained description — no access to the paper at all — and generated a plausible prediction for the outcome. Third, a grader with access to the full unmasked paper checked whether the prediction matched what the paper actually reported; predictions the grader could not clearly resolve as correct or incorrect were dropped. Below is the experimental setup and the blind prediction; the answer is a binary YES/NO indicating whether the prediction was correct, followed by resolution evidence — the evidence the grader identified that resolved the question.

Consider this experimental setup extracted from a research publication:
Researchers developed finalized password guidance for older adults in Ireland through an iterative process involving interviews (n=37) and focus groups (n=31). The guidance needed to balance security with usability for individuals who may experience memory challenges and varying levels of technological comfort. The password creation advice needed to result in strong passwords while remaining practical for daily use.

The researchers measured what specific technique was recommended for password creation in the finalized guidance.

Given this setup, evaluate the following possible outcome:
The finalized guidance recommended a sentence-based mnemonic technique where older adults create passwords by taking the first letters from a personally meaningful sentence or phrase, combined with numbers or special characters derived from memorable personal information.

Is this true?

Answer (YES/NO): NO